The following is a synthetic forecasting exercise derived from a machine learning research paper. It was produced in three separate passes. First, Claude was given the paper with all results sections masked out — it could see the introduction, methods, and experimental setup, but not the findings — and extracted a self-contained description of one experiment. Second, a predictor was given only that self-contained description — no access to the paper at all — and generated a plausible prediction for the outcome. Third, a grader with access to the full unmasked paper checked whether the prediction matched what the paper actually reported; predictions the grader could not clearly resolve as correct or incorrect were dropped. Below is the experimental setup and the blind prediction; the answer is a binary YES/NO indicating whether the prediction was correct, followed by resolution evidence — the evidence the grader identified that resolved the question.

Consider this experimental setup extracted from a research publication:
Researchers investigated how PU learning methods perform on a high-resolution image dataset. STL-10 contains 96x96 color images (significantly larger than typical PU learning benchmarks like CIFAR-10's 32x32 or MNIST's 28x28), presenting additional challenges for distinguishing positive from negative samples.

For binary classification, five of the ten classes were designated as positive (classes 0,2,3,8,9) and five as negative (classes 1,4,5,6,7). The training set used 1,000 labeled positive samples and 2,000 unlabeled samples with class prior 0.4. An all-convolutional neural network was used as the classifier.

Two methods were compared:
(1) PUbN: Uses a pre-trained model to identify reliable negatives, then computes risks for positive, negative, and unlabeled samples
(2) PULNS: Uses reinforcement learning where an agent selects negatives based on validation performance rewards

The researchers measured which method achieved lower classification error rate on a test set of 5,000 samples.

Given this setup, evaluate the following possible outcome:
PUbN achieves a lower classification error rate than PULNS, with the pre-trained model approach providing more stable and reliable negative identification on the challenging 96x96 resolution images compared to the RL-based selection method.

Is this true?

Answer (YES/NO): YES